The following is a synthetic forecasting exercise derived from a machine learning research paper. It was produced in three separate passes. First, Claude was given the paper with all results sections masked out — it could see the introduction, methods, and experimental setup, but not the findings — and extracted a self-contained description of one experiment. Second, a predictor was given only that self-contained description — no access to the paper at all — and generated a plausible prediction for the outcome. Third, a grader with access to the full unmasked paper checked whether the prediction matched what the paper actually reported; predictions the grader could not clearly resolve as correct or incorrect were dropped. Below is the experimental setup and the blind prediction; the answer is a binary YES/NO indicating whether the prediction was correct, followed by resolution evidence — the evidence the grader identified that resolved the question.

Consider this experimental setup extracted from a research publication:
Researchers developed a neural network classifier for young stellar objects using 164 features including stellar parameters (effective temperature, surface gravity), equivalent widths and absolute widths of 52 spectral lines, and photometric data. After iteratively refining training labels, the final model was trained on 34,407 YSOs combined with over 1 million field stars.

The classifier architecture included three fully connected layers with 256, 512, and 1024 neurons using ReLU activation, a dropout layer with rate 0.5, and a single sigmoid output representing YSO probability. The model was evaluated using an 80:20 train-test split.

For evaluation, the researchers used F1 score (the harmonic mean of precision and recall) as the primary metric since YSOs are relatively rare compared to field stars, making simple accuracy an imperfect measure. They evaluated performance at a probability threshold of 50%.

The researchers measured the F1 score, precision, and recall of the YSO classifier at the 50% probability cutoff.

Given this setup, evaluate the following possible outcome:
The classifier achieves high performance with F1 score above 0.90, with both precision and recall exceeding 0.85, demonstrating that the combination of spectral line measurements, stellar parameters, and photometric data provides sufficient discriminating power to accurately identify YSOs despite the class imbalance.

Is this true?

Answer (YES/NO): NO